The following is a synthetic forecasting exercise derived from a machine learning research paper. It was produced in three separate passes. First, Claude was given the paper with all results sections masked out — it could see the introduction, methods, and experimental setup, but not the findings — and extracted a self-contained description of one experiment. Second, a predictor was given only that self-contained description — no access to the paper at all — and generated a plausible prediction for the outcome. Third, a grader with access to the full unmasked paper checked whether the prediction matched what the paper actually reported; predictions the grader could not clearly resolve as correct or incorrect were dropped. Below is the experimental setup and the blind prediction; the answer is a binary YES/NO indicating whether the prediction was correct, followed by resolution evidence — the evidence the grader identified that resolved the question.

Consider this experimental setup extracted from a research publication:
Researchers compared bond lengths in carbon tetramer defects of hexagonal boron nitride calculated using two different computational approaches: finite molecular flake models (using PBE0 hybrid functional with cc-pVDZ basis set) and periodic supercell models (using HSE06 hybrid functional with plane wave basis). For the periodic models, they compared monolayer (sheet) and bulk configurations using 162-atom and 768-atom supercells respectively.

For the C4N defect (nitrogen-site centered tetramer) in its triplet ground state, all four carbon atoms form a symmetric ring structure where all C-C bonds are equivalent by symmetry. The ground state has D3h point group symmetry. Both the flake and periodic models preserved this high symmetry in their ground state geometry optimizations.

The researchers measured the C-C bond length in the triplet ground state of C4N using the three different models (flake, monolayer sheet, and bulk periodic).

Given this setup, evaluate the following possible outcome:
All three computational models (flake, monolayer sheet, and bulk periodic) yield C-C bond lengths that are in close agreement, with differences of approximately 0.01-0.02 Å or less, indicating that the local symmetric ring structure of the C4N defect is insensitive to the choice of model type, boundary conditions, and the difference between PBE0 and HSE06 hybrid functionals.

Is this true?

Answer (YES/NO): YES